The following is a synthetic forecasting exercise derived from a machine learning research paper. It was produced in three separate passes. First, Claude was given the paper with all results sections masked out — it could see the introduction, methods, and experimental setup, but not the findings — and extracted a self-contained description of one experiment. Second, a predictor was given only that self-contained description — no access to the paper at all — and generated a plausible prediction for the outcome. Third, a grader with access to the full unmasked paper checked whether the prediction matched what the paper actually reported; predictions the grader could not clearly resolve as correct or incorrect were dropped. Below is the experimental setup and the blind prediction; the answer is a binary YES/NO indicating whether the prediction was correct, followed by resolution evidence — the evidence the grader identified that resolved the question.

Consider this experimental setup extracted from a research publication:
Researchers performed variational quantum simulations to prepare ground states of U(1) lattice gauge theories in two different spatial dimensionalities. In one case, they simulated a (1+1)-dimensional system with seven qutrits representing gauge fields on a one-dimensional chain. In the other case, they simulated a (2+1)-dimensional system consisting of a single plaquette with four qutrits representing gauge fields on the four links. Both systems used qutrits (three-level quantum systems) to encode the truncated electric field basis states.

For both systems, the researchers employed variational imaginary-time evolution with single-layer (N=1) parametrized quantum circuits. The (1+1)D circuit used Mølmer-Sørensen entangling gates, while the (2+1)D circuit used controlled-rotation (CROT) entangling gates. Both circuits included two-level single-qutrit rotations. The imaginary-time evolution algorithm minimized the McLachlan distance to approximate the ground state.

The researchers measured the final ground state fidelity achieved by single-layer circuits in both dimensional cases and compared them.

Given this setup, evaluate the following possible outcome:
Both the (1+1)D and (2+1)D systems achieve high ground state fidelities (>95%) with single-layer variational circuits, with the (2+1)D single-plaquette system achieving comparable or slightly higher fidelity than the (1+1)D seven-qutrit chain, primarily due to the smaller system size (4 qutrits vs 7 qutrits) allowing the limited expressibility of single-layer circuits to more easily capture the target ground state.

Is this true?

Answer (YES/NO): NO